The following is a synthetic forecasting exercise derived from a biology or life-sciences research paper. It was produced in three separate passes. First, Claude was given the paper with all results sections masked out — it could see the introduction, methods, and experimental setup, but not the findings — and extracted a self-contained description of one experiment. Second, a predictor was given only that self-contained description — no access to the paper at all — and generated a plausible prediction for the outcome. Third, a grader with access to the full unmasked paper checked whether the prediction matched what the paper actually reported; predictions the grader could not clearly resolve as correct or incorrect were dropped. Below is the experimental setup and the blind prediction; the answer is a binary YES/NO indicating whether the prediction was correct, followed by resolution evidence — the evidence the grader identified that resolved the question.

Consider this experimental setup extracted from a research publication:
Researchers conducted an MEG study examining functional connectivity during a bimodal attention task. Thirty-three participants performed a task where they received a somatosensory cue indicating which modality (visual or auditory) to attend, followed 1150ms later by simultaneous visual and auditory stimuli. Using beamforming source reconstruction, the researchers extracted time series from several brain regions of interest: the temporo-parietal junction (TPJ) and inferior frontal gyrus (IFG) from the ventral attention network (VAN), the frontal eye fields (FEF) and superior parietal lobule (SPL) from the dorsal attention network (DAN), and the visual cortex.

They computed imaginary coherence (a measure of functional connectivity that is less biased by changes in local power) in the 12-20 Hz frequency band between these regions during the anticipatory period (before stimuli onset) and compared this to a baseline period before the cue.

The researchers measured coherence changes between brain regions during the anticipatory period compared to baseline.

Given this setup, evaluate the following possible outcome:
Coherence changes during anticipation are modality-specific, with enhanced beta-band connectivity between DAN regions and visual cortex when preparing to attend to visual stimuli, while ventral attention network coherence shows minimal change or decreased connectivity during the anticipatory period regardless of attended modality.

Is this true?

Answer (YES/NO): NO